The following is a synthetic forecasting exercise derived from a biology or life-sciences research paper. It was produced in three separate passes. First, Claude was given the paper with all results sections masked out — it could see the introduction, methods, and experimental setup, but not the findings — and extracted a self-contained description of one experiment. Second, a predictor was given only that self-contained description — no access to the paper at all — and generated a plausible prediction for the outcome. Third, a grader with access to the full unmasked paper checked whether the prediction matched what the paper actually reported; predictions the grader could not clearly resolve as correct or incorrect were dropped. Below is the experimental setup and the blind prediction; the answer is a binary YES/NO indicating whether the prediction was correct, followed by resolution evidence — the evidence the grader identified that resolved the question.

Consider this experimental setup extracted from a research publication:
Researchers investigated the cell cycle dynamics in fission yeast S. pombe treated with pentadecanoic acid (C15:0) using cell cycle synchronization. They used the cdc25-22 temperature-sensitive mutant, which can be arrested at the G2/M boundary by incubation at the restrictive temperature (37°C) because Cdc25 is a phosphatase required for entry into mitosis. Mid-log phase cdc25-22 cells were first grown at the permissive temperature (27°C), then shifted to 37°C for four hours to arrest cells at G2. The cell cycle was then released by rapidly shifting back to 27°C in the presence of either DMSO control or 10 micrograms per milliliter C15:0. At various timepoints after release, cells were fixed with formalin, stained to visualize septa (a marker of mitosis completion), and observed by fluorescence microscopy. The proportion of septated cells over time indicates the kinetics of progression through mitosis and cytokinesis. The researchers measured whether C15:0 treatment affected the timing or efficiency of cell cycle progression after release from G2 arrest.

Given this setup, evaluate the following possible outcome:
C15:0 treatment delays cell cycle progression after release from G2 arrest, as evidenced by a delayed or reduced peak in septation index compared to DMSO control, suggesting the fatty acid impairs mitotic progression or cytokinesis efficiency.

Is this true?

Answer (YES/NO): YES